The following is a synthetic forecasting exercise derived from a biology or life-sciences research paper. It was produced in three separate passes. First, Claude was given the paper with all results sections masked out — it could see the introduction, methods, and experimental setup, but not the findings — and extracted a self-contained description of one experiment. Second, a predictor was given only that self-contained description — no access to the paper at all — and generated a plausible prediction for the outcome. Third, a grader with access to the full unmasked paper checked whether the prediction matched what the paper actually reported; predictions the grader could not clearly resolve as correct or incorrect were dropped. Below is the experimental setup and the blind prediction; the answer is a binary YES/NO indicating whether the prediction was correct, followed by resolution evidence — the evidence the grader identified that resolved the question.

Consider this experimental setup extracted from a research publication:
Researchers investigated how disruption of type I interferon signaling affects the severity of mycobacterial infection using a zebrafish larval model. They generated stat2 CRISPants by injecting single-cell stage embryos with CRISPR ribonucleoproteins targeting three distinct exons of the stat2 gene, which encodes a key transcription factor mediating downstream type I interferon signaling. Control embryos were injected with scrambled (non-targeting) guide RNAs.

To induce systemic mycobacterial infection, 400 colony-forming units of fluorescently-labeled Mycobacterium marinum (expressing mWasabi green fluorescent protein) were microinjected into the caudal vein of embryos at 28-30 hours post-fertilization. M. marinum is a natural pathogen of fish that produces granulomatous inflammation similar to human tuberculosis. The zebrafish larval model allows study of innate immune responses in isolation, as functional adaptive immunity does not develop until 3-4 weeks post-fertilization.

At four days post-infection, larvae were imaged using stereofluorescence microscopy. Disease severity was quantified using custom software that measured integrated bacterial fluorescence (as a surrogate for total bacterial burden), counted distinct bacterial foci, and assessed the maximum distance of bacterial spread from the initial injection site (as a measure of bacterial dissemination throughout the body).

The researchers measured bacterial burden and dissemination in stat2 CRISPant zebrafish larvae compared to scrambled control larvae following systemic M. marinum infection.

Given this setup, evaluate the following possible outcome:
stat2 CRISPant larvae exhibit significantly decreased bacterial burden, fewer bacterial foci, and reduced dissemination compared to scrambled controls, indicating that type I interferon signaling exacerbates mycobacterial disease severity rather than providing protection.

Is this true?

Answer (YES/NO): NO